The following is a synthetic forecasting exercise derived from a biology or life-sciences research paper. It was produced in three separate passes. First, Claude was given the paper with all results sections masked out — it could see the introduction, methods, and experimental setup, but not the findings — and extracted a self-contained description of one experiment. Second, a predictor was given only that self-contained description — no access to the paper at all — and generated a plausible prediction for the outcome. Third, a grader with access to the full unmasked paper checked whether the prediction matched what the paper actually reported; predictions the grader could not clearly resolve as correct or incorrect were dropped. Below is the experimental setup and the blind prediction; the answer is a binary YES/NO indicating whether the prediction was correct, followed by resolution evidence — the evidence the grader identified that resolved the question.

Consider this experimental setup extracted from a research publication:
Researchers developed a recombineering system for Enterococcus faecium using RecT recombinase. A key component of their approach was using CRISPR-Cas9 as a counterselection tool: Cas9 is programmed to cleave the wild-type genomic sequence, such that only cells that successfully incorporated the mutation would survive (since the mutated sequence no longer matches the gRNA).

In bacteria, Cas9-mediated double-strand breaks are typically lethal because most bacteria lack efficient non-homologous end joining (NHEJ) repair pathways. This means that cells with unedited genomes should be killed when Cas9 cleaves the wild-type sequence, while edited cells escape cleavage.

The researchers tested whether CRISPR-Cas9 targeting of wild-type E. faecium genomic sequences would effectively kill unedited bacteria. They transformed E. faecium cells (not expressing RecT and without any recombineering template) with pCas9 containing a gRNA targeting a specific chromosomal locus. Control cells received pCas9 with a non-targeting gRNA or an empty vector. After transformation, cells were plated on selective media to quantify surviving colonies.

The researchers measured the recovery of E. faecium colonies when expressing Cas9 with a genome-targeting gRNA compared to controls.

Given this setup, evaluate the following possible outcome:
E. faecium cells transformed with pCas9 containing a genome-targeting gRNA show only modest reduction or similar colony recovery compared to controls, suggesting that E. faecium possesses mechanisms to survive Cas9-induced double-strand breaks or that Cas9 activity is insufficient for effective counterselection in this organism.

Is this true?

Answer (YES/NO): NO